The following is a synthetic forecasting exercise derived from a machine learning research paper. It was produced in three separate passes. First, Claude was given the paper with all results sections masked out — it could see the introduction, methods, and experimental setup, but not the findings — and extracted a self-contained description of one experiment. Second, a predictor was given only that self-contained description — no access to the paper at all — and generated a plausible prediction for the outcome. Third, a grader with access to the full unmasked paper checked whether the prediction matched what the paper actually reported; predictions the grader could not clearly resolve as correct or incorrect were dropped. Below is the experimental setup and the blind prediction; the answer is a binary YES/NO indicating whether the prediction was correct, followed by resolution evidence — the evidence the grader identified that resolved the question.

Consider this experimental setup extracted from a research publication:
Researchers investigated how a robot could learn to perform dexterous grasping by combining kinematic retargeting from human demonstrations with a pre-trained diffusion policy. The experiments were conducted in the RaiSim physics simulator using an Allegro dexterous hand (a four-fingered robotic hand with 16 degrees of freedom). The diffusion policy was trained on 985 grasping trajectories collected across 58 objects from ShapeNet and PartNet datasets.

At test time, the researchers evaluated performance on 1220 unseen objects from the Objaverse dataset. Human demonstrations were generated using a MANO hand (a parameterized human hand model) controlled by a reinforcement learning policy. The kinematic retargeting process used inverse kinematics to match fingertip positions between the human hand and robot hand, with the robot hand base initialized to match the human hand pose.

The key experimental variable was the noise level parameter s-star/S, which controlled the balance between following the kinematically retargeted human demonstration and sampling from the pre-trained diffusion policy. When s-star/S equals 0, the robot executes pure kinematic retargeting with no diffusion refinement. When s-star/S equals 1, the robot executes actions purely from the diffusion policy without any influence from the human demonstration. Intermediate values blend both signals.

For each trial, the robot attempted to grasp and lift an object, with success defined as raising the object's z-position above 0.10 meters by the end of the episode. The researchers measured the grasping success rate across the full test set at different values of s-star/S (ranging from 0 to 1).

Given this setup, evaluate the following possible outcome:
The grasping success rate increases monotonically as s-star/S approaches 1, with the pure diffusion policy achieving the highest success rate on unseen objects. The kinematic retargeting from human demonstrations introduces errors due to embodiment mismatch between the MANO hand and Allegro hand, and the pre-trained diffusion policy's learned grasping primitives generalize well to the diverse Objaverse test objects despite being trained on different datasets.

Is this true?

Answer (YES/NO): NO